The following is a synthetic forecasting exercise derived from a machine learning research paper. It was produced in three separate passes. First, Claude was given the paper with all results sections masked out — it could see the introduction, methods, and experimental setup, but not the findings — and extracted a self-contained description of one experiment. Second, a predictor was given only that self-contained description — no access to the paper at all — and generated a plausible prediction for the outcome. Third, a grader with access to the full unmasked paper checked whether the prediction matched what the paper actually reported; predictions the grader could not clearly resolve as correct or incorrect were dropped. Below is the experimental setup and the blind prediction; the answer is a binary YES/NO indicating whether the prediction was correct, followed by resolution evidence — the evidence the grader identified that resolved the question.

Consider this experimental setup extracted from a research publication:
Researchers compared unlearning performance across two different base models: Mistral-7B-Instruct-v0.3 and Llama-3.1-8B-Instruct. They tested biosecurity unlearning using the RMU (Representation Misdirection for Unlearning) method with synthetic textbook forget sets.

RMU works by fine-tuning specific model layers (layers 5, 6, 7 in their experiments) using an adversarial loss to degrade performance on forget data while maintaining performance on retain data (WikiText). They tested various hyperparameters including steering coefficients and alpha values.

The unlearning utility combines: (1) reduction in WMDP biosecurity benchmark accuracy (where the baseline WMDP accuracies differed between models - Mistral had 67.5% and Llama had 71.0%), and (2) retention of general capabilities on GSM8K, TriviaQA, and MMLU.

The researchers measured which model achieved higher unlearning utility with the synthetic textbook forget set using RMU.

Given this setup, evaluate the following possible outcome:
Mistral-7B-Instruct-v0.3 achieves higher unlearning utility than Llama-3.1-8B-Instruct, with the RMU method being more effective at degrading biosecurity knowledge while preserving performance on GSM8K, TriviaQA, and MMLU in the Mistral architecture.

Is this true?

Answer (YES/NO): NO